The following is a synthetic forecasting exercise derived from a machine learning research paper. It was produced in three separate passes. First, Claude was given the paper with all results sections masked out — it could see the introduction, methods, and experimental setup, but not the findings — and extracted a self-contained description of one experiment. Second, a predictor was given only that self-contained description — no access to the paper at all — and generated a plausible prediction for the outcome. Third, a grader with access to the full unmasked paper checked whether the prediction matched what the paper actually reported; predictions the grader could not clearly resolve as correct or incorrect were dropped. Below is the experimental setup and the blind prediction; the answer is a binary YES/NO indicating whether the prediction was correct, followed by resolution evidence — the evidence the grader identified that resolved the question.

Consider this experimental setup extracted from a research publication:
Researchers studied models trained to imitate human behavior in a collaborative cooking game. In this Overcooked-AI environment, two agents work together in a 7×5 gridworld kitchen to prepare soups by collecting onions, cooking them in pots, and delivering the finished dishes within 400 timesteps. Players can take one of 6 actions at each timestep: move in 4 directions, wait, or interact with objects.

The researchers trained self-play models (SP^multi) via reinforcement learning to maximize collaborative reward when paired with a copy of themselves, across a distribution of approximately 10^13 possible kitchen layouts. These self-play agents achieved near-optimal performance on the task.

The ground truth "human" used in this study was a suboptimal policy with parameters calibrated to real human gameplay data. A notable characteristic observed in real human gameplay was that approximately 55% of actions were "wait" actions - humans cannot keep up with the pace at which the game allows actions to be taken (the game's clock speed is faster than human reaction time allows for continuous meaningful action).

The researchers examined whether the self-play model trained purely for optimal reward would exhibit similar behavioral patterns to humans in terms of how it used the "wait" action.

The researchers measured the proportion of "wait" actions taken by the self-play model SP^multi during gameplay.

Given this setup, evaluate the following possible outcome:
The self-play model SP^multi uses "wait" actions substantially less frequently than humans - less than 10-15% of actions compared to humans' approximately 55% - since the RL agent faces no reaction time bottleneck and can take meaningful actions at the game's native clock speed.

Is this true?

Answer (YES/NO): NO